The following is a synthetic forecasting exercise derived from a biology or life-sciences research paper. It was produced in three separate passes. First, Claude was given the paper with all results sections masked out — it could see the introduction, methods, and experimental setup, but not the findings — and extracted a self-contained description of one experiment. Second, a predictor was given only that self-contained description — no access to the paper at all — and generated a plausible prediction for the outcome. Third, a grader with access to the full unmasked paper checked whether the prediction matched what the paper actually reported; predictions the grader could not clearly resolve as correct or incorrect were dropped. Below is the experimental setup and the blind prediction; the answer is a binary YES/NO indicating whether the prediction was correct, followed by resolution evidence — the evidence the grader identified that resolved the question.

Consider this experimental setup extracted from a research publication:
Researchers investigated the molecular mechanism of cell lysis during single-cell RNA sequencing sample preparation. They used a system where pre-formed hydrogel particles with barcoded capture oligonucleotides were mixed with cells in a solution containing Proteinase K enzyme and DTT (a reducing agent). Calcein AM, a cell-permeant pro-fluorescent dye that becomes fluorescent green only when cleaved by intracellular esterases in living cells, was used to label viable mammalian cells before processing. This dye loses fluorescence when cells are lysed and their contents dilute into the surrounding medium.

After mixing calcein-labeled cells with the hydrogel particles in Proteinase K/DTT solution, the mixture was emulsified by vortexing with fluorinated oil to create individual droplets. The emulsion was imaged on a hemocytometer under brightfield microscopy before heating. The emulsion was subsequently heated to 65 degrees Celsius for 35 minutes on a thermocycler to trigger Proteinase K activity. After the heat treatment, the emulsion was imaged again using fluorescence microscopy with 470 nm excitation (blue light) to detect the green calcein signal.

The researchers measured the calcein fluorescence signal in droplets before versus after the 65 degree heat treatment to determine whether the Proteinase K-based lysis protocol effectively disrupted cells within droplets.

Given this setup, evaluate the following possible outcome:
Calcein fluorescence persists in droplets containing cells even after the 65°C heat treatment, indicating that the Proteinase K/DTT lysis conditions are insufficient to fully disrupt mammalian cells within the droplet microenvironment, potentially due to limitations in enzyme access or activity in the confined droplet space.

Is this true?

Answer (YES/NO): NO